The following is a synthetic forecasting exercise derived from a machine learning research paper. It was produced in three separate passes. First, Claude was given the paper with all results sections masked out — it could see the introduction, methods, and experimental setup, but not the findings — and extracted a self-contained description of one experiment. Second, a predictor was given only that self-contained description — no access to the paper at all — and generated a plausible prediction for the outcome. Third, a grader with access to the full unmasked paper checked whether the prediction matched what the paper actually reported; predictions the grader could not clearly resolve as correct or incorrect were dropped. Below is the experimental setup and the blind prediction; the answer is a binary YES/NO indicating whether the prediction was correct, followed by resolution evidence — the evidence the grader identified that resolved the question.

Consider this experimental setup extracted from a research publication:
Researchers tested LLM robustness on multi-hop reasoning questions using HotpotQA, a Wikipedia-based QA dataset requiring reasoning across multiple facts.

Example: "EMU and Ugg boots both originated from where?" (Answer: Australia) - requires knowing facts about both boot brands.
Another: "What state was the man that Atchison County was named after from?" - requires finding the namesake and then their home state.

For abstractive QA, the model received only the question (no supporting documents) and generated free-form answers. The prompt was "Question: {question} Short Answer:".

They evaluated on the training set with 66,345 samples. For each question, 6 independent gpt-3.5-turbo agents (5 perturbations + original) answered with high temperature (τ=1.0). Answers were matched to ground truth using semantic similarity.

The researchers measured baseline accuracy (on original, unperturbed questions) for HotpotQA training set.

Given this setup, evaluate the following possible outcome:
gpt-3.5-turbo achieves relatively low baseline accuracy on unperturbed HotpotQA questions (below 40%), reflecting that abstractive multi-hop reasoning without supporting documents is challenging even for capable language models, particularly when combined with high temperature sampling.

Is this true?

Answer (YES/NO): NO